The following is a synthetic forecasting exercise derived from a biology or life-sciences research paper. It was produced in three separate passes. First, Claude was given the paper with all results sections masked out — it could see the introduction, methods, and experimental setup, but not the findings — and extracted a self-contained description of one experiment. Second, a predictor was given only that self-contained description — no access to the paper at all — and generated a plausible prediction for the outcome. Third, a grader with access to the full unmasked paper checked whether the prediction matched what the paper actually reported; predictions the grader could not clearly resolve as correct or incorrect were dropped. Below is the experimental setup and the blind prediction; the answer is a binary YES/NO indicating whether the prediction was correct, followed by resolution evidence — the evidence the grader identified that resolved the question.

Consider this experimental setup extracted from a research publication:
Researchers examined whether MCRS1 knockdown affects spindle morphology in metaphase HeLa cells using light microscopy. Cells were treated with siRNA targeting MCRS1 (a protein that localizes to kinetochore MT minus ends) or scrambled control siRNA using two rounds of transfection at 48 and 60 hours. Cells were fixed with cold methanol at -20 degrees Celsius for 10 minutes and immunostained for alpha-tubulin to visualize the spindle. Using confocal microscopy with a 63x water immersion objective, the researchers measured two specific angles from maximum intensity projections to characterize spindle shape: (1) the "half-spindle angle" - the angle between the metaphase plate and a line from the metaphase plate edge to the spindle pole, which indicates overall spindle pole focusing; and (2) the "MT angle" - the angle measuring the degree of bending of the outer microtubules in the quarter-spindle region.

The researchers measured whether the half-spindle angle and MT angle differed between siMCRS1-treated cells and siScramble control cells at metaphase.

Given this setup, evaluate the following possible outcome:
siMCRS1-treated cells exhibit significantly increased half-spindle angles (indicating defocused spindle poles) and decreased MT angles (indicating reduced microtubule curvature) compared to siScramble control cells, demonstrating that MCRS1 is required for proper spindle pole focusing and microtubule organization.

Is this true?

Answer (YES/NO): NO